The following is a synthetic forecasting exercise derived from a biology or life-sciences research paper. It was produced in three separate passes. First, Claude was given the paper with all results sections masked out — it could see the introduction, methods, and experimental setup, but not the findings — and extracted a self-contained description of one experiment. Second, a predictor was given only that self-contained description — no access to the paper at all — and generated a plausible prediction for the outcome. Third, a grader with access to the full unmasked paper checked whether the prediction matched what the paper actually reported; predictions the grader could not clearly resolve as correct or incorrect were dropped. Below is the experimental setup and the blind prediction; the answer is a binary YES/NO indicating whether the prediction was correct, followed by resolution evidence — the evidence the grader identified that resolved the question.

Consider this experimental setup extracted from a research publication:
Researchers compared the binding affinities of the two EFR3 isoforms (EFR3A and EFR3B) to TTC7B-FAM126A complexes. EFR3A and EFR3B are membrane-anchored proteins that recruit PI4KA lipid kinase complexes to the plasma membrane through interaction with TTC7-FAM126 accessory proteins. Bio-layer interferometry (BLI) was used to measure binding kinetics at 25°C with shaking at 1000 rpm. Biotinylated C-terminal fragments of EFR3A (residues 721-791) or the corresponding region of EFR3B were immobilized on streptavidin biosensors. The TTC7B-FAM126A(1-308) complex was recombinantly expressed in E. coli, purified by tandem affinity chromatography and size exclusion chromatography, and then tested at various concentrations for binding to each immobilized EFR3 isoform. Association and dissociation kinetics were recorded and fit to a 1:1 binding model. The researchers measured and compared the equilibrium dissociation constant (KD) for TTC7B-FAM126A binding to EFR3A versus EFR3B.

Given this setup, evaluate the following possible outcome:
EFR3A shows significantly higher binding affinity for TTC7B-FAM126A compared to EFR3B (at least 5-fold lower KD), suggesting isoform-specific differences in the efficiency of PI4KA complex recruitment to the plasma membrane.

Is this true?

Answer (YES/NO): YES